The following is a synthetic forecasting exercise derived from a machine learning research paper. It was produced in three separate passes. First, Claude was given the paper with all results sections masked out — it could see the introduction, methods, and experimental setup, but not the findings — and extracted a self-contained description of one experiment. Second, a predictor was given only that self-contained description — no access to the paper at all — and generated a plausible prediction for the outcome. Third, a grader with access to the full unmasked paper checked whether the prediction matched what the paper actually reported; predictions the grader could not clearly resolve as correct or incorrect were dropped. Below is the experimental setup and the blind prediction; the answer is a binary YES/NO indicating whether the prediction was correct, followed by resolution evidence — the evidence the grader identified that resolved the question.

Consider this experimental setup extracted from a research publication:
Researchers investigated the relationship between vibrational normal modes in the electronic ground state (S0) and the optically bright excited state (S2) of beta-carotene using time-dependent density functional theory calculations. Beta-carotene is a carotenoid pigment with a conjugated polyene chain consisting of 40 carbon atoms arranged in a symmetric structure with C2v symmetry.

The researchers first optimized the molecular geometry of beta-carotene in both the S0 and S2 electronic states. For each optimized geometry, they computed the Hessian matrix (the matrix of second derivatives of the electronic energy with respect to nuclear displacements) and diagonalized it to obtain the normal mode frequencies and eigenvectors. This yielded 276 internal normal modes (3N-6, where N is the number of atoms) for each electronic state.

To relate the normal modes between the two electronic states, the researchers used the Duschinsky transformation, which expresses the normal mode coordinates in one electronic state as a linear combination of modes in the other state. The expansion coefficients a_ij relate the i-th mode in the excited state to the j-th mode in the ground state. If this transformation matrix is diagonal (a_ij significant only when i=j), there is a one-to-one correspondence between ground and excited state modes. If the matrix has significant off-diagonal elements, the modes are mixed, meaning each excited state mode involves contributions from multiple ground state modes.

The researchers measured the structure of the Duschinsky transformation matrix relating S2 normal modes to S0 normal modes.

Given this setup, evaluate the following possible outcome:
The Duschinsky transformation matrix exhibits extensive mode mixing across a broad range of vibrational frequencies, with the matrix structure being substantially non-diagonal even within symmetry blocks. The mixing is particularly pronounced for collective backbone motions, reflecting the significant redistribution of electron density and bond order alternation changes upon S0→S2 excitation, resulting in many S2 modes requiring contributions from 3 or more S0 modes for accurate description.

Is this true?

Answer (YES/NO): NO